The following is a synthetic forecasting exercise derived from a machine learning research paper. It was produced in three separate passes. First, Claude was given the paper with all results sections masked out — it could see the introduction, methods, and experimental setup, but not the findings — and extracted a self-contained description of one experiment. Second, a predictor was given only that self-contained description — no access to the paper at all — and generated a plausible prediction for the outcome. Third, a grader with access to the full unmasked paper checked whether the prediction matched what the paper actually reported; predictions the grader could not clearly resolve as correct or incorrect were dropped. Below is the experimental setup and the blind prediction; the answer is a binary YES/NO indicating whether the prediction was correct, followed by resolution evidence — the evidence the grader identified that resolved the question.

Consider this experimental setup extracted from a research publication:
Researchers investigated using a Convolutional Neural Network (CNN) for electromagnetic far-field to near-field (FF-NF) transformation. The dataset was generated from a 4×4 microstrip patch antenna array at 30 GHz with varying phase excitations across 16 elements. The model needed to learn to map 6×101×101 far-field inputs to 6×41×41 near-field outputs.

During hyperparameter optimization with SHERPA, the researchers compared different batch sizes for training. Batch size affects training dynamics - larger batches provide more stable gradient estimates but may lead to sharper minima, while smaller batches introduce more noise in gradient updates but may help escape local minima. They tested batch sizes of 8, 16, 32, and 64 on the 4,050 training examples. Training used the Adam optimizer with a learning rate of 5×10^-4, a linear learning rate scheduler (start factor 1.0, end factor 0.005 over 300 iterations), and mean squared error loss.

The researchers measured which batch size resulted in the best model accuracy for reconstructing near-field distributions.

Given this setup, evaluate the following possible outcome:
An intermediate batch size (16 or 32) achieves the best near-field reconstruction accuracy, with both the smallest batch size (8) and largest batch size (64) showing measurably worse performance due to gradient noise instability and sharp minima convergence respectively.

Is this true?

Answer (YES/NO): YES